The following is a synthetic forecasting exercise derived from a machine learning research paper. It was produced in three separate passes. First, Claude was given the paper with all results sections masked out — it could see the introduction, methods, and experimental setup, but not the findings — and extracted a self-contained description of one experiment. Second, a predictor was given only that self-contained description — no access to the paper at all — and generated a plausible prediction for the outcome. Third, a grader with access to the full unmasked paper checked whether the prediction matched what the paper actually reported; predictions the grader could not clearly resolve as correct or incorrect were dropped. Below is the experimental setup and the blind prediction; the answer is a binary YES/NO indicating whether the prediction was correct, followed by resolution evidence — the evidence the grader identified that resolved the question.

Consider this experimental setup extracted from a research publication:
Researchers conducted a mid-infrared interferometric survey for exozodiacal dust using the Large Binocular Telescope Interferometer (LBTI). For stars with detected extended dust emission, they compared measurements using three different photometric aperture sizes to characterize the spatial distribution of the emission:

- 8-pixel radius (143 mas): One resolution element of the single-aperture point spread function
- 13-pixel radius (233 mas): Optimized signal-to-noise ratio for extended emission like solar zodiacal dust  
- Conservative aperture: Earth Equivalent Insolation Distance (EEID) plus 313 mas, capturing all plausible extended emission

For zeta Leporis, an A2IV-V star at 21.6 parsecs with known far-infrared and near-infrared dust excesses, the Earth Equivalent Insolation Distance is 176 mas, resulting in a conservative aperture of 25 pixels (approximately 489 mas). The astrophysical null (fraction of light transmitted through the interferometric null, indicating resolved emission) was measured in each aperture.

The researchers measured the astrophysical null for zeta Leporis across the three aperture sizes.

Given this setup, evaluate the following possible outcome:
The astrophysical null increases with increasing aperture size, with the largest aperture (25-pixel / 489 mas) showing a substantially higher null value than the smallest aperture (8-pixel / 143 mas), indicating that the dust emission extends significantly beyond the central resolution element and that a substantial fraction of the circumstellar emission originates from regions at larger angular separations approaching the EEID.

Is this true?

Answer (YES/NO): NO